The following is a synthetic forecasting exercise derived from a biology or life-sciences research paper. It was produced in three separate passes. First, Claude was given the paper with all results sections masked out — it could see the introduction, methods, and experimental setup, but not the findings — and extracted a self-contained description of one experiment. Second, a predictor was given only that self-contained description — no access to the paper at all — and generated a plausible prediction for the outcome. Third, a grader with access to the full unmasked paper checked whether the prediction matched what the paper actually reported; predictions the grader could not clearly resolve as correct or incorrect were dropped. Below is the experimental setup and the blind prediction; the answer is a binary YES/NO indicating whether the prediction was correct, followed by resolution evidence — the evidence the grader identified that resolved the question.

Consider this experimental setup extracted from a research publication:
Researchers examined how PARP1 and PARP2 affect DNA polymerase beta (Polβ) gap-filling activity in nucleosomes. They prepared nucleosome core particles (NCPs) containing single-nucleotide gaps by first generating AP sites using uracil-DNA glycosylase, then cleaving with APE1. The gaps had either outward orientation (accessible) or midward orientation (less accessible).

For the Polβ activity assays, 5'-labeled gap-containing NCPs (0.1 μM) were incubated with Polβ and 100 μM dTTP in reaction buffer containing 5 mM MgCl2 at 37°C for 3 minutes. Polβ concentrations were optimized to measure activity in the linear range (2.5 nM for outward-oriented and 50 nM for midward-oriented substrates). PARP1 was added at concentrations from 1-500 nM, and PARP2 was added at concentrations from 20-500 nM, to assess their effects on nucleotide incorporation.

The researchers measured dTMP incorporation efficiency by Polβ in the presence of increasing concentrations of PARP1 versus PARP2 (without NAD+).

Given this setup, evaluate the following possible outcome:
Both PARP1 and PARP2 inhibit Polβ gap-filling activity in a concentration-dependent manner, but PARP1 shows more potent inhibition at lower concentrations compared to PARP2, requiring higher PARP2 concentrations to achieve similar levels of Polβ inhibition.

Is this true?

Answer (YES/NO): YES